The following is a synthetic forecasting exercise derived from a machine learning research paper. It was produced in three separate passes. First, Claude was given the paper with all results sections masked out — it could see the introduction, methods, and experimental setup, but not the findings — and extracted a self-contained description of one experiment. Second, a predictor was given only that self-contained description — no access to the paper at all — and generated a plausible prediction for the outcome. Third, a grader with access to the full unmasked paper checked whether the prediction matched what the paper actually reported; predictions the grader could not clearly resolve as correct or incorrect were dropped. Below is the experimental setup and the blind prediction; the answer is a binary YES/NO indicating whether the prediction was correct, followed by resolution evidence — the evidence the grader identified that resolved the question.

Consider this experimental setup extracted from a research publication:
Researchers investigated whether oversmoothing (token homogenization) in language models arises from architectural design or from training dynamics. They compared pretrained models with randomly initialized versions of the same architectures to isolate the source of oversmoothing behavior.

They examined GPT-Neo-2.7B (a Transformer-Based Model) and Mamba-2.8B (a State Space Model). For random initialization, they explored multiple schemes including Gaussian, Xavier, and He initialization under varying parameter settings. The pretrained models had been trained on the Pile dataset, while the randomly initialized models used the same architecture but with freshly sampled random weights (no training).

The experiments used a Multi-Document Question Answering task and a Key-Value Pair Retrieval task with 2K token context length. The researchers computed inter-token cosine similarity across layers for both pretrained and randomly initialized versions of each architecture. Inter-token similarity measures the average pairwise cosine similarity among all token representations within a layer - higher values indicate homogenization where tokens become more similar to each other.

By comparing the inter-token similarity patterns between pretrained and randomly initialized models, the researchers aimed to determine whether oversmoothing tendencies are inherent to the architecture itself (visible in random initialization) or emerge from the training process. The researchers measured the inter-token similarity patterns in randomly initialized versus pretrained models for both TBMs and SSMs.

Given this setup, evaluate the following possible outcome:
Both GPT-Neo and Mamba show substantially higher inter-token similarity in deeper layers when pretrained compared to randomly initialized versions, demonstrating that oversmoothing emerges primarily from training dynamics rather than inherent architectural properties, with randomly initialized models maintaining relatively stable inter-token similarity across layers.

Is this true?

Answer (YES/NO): NO